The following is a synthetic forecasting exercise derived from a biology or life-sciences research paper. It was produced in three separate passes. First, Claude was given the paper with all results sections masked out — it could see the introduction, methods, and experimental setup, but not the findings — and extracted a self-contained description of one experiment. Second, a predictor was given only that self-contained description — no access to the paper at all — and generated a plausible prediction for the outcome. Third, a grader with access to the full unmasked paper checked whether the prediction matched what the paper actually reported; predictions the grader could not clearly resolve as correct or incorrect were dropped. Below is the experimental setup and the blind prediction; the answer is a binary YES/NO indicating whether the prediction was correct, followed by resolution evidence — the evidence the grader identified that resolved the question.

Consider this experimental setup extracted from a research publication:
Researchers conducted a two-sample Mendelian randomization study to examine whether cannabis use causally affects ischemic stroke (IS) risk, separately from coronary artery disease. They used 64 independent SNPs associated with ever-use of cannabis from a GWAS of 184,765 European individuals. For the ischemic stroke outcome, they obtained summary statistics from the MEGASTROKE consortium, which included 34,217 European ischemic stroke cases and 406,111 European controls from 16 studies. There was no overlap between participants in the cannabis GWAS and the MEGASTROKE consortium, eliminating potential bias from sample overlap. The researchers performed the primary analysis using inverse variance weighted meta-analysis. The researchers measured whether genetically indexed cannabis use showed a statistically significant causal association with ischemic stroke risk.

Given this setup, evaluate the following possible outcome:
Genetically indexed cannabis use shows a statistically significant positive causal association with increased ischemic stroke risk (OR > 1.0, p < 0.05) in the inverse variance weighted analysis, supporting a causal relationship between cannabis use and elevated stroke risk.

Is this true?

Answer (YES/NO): NO